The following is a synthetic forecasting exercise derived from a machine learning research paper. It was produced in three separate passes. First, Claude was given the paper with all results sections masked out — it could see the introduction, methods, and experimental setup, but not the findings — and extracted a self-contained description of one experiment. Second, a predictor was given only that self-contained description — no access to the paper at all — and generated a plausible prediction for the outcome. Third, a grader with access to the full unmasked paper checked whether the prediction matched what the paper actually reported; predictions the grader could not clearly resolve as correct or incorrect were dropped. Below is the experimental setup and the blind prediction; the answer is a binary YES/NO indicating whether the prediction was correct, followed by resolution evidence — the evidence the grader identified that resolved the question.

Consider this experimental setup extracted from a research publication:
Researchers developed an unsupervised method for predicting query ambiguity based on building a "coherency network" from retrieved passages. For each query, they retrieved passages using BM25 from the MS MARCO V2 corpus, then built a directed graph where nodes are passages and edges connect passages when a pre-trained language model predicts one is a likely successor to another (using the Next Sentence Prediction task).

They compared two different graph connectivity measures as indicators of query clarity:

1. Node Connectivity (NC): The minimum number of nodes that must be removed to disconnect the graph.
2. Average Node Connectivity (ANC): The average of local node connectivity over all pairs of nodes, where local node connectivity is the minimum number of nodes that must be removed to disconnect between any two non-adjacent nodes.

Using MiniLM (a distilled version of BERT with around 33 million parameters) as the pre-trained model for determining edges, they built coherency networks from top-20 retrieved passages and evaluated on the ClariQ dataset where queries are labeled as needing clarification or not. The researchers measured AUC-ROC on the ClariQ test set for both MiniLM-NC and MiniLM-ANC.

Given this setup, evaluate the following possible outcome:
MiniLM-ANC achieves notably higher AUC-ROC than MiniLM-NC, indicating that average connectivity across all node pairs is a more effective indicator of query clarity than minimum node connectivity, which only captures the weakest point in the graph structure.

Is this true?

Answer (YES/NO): YES